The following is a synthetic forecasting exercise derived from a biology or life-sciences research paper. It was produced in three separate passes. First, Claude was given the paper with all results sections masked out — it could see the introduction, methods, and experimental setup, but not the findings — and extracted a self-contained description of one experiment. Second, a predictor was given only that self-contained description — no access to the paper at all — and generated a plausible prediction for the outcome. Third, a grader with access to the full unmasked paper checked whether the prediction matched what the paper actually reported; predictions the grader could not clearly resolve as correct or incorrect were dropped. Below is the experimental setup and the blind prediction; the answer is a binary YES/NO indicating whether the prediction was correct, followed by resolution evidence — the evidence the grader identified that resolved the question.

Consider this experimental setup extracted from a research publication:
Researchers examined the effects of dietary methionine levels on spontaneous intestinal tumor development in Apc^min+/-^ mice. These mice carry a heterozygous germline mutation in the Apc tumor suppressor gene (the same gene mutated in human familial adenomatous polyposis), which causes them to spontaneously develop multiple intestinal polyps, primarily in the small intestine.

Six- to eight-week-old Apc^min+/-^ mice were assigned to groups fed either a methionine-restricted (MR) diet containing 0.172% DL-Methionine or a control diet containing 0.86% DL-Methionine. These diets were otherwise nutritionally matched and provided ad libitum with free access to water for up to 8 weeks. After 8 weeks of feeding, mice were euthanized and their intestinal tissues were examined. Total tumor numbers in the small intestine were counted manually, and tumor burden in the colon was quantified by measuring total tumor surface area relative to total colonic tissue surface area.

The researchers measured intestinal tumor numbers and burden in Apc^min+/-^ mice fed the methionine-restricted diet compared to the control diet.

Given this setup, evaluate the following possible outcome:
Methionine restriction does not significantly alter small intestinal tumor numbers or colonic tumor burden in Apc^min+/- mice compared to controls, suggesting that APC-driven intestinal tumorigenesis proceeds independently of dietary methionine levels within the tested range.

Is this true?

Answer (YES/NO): NO